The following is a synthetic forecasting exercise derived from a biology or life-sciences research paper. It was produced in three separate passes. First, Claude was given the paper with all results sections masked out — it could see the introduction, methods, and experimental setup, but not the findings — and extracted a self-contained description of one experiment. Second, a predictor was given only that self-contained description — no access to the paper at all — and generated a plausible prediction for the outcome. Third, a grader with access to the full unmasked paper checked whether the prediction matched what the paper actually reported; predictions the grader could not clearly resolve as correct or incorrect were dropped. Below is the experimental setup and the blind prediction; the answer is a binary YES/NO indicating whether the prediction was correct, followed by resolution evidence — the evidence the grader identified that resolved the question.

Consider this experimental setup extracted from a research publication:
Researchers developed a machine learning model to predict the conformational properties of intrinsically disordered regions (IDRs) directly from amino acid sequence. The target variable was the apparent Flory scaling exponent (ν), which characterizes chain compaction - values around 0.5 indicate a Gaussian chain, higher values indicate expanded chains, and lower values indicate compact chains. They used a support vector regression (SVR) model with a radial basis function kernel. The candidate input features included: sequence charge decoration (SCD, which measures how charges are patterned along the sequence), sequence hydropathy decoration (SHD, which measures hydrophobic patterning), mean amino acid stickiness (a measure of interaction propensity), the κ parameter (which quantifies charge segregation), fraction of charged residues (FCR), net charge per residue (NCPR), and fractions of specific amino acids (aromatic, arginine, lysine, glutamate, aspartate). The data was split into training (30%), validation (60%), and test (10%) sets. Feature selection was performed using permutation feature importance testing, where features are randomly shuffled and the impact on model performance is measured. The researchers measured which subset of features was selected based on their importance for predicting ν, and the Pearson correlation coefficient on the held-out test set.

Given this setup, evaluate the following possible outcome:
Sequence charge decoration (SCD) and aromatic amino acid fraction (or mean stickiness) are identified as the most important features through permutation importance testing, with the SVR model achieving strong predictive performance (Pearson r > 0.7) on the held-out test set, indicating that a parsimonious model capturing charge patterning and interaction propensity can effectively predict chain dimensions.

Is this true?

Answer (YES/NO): NO